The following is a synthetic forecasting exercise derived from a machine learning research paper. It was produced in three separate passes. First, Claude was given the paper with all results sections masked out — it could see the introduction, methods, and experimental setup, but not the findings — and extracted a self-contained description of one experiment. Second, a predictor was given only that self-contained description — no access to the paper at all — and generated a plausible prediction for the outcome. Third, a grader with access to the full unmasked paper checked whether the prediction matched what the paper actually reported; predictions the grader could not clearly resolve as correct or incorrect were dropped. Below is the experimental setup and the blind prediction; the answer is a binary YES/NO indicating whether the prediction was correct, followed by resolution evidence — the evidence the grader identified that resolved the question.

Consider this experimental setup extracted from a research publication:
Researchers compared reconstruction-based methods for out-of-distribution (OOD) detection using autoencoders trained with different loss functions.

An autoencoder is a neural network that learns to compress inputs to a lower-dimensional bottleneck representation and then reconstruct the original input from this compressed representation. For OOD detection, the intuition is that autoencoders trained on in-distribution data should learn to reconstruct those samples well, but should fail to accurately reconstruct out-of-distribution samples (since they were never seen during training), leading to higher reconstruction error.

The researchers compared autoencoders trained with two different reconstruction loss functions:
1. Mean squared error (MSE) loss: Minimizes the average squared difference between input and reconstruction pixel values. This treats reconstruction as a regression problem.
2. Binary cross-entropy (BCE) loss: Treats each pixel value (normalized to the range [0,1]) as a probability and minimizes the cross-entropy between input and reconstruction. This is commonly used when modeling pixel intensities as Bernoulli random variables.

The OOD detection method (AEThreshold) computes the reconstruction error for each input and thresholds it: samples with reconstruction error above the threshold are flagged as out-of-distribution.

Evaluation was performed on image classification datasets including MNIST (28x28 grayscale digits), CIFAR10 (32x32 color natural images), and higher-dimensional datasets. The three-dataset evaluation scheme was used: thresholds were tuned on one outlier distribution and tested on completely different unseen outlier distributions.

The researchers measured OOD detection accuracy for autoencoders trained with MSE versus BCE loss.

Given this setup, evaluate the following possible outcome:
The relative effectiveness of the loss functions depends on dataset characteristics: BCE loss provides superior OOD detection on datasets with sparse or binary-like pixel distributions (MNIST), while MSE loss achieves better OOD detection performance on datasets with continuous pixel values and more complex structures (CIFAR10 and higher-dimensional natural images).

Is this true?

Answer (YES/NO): NO